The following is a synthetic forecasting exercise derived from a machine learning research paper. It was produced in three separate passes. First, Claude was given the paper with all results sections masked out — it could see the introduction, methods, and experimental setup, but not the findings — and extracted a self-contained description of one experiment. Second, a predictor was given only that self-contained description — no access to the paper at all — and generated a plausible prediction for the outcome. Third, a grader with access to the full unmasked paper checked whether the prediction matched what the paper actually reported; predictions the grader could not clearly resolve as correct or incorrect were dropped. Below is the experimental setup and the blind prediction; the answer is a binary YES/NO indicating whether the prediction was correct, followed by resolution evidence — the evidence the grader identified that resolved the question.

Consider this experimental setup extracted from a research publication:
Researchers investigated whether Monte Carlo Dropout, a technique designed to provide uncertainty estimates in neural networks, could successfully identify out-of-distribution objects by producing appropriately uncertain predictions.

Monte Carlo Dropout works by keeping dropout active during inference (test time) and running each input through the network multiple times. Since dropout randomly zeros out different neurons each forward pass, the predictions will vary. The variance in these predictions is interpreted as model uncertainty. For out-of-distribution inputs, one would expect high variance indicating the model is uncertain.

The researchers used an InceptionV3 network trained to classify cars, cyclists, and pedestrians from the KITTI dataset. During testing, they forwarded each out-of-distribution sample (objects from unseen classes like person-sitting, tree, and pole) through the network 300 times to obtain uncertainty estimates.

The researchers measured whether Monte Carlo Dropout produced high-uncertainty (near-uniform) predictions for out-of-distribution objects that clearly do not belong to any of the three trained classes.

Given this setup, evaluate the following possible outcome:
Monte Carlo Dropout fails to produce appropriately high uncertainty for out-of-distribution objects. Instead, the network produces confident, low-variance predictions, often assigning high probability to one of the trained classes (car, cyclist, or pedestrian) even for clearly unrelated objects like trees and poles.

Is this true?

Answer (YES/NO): YES